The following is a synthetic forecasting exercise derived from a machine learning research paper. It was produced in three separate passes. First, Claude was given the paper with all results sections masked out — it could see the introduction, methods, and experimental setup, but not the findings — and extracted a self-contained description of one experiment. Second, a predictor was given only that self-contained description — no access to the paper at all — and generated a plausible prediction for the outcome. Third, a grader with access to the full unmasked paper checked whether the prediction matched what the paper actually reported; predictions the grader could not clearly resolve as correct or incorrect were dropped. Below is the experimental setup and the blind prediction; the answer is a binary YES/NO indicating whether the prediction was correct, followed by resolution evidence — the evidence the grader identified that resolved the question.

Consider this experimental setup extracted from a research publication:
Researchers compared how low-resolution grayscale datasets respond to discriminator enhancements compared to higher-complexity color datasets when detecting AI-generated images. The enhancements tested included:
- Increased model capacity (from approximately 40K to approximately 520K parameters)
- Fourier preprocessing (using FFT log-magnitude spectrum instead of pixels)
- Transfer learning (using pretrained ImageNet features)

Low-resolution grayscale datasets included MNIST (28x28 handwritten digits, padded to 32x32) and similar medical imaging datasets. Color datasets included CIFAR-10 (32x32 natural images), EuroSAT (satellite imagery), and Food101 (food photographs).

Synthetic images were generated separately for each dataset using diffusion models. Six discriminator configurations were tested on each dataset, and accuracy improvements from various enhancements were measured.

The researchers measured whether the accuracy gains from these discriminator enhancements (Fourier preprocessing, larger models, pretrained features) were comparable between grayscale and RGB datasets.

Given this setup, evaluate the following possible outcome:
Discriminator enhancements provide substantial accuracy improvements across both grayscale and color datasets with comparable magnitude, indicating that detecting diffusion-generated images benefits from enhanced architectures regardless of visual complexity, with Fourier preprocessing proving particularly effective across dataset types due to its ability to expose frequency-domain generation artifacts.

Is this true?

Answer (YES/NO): NO